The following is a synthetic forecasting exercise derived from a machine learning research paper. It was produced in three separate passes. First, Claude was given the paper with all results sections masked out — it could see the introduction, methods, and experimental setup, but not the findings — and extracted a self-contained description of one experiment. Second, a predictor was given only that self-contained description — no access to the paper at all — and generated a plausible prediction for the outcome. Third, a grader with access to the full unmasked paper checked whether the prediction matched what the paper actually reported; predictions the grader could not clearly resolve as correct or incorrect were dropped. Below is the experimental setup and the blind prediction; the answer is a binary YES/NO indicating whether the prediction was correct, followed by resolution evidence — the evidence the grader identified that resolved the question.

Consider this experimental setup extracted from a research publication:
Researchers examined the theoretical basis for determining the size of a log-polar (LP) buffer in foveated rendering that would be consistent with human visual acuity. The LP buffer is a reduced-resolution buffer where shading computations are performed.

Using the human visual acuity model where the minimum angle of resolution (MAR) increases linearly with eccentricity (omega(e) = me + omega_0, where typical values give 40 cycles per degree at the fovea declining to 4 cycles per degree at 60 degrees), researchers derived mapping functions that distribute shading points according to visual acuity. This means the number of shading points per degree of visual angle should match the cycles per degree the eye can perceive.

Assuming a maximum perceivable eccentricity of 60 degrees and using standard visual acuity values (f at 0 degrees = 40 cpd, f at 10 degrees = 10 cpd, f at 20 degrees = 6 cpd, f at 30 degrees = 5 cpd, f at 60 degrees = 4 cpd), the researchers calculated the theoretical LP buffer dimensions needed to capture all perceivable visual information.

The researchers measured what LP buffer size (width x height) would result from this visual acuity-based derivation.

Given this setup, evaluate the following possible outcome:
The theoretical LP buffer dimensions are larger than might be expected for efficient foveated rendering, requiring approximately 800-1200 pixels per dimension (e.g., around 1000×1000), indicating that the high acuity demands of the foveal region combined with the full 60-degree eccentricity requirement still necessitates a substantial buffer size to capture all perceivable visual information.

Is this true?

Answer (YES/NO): NO